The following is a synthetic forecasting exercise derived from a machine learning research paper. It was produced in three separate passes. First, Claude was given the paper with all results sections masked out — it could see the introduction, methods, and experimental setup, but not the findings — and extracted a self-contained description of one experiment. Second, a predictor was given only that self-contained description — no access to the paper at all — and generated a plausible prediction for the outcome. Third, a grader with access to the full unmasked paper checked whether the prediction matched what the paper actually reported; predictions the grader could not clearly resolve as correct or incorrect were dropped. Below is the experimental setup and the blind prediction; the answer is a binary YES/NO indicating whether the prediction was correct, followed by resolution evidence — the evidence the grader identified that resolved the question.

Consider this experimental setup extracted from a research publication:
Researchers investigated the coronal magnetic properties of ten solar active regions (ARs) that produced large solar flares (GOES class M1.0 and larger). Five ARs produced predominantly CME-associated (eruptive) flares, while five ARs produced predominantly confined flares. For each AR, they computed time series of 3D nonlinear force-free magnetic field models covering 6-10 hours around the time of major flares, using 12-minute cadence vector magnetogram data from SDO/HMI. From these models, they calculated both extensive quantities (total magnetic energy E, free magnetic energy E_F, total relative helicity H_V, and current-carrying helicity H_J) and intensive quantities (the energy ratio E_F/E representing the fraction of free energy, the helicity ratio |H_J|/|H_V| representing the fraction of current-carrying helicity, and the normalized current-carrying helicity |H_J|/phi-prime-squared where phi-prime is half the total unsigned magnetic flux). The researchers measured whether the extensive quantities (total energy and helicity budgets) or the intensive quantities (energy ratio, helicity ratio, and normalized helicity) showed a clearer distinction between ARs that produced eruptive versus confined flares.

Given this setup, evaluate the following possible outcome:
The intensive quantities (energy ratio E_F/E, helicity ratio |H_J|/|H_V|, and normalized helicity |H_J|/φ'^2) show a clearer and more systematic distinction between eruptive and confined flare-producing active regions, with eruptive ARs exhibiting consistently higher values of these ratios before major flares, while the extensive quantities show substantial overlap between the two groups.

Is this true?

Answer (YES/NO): YES